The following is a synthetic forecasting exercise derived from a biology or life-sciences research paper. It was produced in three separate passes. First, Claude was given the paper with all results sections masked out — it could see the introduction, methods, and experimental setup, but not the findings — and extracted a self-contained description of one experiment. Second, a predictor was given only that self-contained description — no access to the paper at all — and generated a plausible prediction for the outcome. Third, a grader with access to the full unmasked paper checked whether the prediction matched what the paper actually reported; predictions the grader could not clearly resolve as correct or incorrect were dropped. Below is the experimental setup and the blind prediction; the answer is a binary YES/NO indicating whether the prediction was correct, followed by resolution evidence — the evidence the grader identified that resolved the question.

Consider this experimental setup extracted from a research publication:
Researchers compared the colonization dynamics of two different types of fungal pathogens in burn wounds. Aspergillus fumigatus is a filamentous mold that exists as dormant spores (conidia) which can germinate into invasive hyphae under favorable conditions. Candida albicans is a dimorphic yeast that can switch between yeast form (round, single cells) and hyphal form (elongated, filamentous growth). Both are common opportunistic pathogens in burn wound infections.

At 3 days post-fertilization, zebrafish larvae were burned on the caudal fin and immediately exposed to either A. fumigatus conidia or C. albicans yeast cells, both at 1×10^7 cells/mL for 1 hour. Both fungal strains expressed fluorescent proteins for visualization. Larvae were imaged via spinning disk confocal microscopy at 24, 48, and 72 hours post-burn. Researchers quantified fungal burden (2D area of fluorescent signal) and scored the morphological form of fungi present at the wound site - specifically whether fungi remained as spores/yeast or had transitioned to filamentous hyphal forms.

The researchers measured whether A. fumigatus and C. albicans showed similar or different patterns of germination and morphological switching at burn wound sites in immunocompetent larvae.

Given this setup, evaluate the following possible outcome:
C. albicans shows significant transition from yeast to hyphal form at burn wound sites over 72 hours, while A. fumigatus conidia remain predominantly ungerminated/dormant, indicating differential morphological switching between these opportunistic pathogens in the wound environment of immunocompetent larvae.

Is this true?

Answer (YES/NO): NO